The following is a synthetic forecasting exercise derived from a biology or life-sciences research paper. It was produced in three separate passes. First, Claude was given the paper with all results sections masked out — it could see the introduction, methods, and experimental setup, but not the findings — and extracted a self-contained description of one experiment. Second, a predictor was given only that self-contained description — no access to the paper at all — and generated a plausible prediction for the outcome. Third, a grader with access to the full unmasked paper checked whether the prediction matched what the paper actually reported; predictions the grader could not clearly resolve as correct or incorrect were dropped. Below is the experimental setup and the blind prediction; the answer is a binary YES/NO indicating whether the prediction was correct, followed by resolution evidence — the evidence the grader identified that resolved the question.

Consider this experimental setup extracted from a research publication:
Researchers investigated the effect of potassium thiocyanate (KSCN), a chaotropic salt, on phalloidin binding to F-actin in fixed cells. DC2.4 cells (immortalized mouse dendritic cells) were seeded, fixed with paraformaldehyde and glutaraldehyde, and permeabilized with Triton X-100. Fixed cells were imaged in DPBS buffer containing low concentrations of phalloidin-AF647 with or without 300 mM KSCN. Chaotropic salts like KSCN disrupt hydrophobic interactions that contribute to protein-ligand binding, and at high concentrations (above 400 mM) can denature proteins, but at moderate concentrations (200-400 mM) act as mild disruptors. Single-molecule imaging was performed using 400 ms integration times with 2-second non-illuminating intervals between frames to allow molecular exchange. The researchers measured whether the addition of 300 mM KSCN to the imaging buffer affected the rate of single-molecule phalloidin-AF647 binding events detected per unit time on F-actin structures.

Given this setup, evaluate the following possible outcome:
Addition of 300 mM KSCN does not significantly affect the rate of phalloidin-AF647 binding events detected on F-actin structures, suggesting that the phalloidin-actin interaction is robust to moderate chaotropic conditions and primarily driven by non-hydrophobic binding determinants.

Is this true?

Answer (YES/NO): NO